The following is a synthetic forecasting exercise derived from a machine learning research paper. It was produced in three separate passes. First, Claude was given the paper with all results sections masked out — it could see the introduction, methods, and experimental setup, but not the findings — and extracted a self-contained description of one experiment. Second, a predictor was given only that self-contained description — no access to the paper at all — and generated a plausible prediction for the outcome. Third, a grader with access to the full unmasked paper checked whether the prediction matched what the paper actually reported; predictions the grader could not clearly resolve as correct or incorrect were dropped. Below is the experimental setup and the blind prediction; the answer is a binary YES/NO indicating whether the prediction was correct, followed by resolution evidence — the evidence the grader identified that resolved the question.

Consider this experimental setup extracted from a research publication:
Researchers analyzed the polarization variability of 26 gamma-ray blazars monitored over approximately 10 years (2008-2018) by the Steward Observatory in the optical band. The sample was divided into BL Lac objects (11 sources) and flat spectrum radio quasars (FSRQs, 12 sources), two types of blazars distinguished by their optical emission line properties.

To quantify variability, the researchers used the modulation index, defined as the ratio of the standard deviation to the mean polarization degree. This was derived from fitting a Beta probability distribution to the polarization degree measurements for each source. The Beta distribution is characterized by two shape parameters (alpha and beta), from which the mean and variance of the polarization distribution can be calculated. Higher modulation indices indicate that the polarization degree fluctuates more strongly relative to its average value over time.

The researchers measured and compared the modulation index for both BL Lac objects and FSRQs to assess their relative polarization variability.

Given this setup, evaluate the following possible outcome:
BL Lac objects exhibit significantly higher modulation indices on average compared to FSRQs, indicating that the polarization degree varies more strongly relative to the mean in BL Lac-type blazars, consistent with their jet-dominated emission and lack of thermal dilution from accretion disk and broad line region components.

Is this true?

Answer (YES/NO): NO